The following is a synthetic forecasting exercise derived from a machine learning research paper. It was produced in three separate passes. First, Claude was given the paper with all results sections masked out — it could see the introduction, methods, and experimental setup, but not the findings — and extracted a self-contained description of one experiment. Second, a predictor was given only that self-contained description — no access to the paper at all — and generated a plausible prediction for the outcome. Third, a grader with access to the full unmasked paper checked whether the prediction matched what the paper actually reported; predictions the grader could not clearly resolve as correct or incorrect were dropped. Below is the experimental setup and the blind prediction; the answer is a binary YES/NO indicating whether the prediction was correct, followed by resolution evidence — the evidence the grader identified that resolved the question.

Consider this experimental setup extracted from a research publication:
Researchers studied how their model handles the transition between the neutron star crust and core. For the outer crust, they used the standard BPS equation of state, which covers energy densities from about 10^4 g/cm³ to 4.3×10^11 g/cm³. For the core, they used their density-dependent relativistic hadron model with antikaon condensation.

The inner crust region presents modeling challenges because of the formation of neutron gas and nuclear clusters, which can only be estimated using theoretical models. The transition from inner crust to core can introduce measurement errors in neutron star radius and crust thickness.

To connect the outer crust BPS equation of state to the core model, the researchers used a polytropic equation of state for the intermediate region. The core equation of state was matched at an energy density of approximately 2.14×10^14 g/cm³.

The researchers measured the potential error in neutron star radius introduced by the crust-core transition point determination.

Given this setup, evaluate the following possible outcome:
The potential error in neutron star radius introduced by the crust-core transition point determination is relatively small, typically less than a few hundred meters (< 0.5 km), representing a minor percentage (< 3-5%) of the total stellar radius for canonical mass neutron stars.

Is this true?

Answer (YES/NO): YES